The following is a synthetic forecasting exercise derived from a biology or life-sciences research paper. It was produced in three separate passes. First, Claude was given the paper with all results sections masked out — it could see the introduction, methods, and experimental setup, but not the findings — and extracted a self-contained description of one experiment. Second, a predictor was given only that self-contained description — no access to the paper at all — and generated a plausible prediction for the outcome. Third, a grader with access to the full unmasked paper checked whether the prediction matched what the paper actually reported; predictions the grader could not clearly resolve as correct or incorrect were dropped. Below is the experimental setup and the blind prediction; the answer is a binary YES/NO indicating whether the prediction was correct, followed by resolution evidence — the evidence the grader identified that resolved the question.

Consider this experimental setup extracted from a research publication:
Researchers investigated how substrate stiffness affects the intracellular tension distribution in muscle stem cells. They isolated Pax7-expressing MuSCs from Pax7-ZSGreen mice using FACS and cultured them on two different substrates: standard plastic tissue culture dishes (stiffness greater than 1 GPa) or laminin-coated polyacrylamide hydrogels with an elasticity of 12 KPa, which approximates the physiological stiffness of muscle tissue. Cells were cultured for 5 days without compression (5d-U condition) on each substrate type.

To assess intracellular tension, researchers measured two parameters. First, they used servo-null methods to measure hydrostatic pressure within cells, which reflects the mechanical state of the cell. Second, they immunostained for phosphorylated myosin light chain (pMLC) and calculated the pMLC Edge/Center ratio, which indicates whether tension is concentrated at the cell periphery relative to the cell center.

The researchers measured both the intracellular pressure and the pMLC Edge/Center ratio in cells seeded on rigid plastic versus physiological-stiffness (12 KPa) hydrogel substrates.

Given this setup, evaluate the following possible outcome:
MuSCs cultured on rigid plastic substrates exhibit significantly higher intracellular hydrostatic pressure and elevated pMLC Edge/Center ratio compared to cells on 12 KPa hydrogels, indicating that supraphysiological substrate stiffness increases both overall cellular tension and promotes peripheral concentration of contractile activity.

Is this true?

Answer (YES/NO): NO